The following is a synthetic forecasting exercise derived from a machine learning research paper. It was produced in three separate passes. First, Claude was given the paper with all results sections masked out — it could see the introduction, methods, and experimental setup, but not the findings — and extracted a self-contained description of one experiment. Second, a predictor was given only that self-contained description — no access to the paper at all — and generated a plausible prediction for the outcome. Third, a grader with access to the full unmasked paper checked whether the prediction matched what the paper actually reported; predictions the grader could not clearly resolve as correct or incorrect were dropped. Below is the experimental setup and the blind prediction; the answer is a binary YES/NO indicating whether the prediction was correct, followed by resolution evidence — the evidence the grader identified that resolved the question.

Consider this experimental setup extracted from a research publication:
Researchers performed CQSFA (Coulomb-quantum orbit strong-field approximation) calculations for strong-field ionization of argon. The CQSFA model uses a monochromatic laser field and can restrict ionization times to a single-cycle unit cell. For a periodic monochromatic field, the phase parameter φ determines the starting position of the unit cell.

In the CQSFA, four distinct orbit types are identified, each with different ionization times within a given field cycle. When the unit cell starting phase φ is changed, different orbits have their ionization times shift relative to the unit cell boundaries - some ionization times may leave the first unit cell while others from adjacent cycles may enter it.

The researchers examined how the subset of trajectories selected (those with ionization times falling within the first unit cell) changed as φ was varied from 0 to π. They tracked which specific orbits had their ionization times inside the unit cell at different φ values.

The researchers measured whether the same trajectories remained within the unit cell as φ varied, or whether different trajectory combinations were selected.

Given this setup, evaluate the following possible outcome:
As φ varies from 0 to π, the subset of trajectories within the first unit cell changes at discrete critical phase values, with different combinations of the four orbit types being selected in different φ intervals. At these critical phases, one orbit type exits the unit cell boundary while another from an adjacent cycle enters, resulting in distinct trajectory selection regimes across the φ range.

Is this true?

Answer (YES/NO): YES